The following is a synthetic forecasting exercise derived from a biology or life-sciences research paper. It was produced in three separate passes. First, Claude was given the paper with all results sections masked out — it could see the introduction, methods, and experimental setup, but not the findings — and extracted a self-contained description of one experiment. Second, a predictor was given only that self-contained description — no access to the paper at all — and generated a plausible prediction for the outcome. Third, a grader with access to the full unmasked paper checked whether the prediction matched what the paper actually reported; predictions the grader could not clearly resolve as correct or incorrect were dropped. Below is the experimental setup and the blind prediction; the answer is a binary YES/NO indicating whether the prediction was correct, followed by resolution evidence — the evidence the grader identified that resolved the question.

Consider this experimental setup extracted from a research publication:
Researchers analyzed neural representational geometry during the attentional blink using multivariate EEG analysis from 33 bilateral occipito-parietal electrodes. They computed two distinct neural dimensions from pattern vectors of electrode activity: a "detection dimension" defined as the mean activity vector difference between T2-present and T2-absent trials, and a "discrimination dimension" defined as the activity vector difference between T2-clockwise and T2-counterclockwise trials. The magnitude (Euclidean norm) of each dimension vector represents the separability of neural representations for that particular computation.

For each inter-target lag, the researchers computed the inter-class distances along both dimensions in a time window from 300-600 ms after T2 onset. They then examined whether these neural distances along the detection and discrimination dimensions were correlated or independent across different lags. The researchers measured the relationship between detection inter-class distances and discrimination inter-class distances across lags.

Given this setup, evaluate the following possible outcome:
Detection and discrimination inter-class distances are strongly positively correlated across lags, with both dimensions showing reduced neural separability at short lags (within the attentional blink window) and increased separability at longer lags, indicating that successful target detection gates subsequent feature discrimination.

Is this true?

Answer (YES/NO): NO